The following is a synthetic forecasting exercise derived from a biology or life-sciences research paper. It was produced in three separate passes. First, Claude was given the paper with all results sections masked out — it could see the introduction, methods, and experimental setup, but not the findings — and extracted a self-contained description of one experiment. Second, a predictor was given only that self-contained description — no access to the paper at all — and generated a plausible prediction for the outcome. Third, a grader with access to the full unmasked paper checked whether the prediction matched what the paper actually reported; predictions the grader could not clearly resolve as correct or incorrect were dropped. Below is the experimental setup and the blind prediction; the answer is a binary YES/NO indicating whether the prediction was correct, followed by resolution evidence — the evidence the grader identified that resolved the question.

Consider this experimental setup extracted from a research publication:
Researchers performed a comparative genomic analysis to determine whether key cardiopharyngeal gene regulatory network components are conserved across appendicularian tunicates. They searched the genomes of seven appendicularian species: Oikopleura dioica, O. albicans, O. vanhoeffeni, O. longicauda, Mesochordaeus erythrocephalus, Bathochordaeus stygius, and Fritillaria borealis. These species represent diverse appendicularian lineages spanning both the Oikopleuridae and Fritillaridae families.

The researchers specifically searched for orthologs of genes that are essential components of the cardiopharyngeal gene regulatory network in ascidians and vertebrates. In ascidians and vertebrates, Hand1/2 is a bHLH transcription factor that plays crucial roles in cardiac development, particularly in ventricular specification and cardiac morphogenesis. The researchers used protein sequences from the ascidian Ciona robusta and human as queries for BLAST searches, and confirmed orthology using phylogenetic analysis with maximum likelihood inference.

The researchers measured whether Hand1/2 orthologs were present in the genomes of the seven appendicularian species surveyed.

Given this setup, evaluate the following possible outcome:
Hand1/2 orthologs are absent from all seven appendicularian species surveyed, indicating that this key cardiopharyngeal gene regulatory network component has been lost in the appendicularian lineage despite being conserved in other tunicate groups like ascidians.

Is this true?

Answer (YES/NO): NO